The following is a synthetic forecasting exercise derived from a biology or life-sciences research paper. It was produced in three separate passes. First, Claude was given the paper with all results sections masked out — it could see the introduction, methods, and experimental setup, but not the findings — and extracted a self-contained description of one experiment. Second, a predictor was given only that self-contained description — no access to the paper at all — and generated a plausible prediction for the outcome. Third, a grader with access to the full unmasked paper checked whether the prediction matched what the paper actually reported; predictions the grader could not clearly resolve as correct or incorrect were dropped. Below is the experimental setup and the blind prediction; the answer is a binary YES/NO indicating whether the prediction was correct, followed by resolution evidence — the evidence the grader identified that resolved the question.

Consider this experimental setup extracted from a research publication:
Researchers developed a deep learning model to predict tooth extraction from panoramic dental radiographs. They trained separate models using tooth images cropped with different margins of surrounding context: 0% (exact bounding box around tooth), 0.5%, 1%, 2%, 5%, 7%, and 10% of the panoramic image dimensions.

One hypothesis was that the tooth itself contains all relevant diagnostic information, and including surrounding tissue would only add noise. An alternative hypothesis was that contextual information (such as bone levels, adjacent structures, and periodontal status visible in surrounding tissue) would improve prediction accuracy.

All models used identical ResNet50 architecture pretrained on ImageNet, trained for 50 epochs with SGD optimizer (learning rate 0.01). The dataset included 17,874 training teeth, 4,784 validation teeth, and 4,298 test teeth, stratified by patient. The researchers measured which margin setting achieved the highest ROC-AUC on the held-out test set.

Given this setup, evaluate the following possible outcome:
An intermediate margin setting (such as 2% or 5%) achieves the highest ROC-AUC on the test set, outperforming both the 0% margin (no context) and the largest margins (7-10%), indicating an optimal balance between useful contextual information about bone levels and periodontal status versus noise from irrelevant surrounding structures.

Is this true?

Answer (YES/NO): YES